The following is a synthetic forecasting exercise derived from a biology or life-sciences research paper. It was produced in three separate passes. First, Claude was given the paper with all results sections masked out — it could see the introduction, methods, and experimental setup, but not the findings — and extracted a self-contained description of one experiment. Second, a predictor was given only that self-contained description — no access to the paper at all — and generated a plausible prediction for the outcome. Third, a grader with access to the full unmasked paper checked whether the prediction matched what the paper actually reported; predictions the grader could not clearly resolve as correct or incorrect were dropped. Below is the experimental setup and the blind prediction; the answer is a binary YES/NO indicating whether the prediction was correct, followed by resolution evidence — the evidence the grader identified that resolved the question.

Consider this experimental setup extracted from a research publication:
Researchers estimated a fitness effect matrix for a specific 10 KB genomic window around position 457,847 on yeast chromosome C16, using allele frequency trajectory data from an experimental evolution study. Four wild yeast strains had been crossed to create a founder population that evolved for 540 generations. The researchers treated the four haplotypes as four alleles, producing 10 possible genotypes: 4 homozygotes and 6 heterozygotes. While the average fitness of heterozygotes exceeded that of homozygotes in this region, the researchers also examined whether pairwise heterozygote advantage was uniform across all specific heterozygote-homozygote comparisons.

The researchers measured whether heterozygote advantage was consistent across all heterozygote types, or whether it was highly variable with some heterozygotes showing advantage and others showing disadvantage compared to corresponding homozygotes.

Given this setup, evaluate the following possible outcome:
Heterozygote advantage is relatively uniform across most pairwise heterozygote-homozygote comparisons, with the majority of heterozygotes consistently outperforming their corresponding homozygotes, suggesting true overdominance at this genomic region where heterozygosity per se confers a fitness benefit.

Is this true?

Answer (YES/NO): NO